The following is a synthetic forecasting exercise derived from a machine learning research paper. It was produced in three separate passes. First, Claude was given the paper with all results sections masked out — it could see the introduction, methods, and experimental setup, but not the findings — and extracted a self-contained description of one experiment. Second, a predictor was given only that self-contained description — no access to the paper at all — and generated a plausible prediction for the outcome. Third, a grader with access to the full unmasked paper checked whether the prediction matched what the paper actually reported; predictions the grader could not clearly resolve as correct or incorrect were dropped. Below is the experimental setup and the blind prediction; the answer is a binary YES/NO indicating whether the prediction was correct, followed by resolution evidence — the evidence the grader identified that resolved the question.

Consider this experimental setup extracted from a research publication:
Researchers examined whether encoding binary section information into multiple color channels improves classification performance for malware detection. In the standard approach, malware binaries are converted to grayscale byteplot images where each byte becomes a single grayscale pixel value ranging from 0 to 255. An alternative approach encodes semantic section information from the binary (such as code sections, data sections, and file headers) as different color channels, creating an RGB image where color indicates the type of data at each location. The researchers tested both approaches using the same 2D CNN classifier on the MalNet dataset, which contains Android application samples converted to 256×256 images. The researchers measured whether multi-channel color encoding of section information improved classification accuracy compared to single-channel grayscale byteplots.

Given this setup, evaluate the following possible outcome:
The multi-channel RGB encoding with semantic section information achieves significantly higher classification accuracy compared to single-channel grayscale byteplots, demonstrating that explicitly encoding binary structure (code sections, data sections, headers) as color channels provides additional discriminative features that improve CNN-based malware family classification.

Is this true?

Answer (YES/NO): NO